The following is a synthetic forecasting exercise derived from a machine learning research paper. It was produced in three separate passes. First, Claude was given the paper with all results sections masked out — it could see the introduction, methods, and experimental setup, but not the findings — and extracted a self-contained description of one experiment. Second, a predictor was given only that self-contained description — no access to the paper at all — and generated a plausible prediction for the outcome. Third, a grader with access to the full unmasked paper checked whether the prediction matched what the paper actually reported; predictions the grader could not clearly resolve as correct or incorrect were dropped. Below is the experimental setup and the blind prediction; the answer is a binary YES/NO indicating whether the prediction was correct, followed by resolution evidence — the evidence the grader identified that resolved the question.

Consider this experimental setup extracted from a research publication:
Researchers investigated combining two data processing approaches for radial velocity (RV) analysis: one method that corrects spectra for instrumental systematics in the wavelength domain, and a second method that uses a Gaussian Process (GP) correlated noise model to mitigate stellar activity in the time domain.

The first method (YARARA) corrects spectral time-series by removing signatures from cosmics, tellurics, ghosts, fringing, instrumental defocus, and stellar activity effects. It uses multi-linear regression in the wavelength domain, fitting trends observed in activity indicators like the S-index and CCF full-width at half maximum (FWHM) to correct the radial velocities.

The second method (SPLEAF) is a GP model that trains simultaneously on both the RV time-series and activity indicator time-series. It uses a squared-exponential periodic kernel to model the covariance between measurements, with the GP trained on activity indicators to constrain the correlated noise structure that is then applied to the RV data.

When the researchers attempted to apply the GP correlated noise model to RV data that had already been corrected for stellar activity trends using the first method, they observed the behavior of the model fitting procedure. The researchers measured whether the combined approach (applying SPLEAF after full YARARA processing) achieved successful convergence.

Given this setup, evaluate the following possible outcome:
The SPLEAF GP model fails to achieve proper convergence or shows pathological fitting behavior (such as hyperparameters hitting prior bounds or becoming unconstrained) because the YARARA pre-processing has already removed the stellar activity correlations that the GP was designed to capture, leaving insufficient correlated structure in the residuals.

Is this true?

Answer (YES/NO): YES